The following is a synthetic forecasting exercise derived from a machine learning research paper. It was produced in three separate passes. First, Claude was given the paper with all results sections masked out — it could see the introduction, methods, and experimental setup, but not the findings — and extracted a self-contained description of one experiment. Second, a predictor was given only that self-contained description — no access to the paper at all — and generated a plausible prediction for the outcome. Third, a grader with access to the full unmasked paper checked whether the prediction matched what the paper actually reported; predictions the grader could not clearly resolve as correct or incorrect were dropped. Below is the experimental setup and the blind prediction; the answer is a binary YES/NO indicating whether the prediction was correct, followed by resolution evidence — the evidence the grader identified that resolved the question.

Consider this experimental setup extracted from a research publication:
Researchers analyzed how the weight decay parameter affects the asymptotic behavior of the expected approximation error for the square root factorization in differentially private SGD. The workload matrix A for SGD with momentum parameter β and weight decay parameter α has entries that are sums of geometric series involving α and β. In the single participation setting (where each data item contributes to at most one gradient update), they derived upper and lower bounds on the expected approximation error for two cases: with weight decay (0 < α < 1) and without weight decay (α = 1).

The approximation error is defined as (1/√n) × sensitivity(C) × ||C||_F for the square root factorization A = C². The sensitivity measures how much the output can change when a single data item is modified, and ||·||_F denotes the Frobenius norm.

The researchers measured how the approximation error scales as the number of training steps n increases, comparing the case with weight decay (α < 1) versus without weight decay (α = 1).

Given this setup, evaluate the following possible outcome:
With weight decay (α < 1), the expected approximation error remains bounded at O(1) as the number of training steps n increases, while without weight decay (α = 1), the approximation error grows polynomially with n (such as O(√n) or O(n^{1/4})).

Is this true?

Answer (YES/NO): NO